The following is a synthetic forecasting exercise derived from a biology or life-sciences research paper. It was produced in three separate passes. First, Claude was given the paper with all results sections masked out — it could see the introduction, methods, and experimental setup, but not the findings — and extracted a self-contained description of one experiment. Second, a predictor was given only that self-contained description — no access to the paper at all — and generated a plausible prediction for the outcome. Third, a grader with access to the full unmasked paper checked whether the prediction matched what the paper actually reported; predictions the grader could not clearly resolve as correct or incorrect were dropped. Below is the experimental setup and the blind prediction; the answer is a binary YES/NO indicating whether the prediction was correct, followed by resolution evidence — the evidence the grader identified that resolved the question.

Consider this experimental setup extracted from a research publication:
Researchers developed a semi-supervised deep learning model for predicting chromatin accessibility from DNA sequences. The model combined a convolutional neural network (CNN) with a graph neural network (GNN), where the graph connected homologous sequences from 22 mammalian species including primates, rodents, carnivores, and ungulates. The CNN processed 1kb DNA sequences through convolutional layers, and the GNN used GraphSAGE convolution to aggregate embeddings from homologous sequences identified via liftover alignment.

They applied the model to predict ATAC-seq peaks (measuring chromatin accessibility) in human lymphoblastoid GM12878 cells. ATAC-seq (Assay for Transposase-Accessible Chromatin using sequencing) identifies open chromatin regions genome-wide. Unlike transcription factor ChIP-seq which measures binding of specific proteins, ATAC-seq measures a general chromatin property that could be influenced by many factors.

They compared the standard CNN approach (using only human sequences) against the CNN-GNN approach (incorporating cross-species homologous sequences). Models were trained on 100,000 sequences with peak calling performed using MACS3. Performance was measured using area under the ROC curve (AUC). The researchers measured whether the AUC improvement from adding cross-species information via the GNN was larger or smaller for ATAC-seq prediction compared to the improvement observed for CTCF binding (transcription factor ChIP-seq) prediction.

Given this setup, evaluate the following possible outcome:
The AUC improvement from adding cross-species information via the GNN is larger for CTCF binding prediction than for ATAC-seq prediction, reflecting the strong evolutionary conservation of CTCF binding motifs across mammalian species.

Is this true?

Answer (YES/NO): NO